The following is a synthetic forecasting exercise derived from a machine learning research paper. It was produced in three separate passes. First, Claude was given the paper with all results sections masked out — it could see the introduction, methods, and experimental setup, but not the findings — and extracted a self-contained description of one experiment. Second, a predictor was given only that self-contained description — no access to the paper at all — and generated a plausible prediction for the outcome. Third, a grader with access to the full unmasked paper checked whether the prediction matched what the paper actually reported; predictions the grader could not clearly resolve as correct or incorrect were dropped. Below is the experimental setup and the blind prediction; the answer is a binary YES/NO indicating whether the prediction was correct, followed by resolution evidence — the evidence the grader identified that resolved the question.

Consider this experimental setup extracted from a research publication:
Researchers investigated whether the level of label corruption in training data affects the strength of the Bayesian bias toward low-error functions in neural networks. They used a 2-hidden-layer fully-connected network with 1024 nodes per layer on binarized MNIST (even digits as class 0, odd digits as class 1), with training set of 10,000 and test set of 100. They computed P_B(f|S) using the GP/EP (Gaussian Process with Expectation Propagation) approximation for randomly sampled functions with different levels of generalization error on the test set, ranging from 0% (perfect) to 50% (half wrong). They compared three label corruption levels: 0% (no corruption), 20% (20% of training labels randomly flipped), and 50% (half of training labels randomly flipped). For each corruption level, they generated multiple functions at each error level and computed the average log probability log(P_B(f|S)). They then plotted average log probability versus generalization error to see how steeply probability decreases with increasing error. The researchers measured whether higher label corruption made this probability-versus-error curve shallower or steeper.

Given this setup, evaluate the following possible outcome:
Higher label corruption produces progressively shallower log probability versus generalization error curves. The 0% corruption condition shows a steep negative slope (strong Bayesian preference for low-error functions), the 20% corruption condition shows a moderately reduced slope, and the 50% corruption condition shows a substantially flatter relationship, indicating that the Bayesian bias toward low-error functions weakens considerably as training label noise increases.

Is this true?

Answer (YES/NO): YES